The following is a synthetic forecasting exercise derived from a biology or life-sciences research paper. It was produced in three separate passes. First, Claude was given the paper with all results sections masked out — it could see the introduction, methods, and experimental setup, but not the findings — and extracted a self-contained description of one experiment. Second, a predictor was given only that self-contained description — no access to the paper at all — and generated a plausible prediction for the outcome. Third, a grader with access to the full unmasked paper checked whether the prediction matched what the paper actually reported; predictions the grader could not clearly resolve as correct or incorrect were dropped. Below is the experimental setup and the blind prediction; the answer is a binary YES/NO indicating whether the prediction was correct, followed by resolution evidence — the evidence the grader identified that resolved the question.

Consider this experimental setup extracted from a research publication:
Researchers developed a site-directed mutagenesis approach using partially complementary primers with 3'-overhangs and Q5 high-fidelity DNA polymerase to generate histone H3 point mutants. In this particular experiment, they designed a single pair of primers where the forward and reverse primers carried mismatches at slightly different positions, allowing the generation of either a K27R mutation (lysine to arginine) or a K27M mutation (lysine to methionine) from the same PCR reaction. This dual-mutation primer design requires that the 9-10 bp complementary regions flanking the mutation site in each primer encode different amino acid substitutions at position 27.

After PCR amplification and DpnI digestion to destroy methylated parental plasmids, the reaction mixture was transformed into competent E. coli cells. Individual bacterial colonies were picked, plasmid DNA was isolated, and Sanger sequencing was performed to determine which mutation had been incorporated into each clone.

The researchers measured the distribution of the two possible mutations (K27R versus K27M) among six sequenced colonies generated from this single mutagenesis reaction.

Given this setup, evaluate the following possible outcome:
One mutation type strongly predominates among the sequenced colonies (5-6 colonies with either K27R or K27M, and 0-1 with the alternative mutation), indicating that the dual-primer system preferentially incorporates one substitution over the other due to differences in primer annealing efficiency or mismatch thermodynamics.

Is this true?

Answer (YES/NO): NO